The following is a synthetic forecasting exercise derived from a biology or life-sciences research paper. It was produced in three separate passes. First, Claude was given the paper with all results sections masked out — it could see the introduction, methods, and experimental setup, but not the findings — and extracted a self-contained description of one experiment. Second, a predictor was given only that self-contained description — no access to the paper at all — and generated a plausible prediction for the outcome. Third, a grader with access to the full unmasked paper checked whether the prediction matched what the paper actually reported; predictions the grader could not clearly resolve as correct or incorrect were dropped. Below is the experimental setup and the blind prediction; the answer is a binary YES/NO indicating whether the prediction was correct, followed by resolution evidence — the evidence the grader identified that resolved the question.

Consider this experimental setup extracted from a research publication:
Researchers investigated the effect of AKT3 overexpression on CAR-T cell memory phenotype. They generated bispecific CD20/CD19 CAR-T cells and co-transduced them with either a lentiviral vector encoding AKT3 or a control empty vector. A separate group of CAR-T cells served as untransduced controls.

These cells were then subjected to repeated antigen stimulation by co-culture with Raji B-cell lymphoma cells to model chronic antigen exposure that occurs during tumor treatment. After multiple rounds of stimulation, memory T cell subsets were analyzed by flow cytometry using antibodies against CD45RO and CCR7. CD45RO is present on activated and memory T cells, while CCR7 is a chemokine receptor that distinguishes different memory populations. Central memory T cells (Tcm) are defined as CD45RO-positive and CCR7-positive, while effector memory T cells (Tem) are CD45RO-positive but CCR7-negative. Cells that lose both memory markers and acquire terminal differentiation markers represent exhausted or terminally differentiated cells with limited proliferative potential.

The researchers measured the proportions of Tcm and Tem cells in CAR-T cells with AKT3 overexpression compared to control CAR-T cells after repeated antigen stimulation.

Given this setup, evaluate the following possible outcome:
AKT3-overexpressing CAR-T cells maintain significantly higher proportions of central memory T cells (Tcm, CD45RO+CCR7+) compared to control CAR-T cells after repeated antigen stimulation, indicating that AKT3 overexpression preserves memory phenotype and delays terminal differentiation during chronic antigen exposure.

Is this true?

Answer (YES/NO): NO